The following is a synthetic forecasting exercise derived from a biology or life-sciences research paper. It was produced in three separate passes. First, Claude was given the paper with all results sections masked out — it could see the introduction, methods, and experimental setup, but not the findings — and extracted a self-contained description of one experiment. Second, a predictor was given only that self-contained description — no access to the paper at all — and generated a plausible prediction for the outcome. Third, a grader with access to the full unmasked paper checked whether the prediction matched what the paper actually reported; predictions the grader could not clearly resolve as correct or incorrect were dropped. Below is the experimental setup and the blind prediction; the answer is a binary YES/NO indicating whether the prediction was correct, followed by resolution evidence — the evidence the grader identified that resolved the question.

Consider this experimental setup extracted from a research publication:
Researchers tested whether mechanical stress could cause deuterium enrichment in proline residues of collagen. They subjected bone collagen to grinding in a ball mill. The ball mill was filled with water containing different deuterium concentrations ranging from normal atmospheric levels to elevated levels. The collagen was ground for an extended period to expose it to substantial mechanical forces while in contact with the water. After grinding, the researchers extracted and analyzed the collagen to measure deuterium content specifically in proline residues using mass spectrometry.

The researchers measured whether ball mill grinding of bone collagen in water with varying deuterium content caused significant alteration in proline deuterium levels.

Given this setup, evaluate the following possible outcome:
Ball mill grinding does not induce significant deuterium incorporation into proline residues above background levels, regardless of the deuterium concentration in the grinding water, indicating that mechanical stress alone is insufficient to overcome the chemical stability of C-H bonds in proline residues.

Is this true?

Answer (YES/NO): YES